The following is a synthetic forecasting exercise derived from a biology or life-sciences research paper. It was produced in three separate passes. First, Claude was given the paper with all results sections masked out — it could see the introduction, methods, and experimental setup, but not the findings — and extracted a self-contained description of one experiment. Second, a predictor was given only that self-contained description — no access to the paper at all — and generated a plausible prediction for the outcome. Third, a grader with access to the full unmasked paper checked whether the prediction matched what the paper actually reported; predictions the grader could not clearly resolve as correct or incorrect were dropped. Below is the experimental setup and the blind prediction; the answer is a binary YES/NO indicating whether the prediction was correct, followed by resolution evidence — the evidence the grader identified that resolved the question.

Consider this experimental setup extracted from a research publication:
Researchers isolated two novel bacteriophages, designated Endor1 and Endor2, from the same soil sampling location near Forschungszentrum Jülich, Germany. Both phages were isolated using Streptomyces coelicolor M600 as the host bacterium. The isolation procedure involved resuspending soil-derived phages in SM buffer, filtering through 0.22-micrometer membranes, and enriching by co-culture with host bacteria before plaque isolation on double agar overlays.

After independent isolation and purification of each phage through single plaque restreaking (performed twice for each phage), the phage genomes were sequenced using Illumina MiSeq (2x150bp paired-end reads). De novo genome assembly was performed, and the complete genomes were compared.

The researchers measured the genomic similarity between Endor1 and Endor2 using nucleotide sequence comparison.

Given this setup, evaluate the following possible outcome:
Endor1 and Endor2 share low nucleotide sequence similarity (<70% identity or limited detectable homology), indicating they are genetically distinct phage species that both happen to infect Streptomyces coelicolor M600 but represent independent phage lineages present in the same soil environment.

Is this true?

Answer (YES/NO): NO